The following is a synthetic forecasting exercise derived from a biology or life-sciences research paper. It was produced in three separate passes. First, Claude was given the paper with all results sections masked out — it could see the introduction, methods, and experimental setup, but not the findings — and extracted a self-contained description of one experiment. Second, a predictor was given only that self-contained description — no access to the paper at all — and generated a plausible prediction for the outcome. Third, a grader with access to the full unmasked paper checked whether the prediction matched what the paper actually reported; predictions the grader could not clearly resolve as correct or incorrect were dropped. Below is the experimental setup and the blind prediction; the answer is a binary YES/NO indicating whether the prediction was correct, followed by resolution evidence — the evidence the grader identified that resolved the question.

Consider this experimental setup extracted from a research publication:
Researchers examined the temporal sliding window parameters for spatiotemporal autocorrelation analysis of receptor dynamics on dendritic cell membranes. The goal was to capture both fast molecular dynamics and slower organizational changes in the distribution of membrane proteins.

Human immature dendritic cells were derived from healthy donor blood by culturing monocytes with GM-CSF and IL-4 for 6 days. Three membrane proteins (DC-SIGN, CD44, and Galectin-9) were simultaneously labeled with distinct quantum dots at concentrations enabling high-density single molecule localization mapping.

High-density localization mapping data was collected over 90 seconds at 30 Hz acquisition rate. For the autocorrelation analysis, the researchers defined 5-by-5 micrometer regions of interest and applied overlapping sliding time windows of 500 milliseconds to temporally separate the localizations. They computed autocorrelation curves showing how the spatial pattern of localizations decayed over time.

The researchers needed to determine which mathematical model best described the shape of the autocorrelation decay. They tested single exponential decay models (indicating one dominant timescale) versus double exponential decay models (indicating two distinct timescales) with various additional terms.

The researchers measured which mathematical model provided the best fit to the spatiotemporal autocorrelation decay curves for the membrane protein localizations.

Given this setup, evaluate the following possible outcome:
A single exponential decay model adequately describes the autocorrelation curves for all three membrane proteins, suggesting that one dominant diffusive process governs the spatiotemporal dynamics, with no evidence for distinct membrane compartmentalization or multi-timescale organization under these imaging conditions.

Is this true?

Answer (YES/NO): NO